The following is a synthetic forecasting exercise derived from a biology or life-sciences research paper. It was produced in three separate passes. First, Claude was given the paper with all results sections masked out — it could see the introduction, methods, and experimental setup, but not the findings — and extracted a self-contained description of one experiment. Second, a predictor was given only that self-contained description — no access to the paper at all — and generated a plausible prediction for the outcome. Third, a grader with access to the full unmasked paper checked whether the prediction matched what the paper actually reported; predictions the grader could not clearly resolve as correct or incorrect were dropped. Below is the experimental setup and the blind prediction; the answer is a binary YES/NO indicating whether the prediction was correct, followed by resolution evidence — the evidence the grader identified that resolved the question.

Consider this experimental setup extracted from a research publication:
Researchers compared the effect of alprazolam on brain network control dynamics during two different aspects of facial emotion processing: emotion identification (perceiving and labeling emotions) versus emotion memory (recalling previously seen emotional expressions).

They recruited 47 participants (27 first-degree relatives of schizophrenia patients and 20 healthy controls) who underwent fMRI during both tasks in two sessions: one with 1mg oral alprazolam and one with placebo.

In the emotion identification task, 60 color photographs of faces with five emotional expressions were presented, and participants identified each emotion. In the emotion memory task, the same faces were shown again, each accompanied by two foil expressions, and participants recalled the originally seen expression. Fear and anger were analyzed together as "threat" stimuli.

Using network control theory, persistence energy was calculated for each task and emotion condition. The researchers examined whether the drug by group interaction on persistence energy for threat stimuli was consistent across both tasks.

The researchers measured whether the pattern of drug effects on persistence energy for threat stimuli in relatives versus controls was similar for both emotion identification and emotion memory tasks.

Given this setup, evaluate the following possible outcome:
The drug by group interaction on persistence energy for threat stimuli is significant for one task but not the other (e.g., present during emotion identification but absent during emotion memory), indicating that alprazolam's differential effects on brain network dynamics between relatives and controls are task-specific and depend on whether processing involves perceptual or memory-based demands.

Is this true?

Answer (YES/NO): YES